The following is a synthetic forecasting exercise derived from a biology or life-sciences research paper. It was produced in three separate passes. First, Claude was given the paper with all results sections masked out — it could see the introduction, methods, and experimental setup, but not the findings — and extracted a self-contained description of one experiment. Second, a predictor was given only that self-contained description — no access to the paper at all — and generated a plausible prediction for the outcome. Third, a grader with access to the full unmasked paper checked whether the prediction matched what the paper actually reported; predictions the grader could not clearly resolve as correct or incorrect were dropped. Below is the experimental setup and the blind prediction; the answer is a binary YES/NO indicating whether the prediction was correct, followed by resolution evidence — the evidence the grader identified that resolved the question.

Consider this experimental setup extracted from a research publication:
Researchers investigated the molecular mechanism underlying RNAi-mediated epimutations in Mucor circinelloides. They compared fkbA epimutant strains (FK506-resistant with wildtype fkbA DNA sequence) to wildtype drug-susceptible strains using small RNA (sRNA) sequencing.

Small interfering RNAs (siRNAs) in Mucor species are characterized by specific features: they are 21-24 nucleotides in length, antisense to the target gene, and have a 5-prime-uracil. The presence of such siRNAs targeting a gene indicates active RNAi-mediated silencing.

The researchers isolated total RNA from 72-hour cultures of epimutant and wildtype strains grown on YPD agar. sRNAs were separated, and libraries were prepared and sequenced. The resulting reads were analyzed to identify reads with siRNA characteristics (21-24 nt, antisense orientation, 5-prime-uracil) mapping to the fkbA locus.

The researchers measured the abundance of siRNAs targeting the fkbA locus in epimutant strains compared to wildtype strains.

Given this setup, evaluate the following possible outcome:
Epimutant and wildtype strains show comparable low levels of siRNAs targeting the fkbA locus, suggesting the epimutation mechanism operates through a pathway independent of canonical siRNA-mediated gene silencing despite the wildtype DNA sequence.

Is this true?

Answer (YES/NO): NO